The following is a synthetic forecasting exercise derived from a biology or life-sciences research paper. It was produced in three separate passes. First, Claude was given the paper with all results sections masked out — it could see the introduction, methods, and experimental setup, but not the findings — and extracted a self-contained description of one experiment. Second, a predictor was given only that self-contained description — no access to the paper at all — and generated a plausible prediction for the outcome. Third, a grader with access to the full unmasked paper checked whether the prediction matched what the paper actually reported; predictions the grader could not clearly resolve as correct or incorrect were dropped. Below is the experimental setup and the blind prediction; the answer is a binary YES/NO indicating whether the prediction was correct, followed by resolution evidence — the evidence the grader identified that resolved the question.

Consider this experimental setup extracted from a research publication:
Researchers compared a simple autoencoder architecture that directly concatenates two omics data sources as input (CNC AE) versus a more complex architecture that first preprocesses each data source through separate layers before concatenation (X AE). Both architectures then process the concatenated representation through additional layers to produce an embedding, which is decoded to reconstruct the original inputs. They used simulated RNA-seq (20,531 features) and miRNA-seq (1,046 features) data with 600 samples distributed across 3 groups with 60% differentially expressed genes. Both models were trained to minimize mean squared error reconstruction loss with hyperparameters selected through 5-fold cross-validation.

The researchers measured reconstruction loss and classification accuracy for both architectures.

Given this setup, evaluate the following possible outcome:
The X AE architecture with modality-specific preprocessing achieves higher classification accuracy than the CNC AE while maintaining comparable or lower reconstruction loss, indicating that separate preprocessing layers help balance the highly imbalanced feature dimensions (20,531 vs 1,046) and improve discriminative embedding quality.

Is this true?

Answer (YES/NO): NO